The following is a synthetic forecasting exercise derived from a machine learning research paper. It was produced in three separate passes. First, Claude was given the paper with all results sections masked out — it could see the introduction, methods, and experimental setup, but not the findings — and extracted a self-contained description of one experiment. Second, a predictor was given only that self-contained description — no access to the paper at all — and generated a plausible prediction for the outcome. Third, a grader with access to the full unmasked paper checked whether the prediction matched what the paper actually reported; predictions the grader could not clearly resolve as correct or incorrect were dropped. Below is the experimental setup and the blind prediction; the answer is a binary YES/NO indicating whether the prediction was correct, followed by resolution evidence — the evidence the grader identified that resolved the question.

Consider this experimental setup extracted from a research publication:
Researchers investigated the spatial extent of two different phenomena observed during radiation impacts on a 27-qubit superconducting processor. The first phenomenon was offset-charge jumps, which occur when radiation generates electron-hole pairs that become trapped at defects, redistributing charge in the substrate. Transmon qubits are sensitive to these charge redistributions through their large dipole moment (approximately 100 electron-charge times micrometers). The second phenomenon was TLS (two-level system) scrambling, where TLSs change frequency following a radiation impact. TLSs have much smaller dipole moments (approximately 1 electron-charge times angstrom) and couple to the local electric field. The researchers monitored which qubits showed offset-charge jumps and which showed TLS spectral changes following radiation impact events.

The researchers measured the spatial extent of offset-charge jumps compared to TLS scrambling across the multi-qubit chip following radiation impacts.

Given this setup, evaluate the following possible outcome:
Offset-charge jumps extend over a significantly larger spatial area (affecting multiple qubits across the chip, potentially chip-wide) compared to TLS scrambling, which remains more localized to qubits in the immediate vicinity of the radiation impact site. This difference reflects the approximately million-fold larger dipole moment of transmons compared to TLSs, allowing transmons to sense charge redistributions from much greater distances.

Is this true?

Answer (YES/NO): YES